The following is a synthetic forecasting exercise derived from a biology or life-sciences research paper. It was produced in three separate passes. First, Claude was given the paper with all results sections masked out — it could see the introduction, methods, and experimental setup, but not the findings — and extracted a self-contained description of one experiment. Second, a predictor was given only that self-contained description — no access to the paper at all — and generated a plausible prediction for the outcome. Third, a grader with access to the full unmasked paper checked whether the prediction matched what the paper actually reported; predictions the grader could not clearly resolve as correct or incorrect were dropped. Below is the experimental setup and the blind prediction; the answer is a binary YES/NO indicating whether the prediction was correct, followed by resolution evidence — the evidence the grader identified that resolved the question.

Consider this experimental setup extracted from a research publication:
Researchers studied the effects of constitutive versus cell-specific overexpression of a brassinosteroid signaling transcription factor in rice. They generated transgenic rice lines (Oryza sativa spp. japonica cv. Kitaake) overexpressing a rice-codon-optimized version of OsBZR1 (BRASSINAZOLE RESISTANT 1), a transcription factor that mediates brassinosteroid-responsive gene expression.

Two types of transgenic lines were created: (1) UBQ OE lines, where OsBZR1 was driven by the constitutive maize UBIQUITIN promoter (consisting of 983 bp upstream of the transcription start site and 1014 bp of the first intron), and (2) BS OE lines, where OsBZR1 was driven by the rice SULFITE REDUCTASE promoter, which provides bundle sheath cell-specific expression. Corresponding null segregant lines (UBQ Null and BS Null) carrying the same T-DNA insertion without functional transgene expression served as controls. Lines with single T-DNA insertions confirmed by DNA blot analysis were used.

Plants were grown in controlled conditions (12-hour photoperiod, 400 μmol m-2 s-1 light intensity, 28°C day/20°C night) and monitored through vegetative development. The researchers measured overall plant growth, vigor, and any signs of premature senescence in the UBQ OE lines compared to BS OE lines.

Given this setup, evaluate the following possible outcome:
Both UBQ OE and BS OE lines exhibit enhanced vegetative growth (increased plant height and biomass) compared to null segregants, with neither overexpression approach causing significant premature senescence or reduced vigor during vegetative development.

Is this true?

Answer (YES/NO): NO